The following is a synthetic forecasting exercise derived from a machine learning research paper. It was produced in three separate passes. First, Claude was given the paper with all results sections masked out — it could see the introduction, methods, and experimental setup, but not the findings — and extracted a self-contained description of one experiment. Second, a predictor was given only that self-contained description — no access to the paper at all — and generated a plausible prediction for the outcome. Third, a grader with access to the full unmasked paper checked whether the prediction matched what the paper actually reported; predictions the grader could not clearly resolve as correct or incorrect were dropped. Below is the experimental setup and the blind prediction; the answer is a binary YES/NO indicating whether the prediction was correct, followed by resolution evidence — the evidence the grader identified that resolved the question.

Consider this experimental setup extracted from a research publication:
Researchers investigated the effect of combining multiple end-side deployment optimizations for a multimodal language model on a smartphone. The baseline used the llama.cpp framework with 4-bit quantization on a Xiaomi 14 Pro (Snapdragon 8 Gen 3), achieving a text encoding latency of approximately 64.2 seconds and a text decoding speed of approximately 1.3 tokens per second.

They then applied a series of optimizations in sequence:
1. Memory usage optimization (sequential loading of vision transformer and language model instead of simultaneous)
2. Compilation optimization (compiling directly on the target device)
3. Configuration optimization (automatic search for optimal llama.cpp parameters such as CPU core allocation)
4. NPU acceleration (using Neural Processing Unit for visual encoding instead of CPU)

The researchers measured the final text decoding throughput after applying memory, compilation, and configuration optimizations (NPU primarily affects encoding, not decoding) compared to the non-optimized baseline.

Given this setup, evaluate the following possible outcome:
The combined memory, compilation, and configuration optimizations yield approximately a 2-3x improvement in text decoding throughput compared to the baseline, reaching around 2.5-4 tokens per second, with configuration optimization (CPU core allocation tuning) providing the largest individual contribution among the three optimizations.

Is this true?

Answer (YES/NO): NO